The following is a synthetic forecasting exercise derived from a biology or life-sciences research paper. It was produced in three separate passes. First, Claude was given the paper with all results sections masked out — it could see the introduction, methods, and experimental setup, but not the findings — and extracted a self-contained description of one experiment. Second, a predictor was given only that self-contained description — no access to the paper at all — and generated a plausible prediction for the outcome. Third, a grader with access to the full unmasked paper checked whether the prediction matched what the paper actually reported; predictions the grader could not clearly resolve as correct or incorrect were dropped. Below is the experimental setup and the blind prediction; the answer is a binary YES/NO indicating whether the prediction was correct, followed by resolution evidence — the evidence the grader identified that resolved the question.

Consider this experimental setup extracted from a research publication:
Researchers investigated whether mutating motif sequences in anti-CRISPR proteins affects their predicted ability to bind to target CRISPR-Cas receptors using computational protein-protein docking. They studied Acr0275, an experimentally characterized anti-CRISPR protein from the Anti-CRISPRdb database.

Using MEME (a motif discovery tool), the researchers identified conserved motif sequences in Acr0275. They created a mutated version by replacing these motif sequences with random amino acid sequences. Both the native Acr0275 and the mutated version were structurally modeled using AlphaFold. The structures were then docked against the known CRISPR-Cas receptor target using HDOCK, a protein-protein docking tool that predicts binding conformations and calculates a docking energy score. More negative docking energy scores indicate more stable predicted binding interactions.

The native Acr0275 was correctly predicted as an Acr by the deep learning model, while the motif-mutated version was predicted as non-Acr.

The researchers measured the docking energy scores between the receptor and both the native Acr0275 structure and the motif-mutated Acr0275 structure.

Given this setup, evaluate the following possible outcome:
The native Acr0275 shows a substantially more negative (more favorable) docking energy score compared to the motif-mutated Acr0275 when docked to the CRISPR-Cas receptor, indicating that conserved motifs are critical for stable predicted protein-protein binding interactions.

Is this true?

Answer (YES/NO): YES